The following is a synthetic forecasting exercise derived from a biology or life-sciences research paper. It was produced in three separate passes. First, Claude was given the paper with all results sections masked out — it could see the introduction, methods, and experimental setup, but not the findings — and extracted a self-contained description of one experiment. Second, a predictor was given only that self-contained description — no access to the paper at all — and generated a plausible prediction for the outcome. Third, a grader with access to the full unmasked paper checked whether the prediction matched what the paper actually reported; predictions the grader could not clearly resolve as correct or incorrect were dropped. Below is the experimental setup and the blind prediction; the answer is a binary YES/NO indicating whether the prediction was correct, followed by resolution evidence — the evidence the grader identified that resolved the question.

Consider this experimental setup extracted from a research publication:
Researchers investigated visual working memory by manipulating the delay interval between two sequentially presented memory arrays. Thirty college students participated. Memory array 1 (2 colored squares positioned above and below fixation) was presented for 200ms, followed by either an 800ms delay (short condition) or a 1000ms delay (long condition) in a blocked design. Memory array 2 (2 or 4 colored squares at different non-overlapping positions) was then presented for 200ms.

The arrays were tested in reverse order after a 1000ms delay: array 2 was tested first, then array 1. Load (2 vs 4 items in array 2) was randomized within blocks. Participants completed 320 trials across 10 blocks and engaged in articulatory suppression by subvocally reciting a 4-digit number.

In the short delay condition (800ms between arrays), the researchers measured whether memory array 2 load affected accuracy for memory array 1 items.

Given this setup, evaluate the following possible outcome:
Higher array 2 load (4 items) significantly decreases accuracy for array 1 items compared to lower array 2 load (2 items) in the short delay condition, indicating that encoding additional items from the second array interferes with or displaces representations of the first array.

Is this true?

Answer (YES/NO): YES